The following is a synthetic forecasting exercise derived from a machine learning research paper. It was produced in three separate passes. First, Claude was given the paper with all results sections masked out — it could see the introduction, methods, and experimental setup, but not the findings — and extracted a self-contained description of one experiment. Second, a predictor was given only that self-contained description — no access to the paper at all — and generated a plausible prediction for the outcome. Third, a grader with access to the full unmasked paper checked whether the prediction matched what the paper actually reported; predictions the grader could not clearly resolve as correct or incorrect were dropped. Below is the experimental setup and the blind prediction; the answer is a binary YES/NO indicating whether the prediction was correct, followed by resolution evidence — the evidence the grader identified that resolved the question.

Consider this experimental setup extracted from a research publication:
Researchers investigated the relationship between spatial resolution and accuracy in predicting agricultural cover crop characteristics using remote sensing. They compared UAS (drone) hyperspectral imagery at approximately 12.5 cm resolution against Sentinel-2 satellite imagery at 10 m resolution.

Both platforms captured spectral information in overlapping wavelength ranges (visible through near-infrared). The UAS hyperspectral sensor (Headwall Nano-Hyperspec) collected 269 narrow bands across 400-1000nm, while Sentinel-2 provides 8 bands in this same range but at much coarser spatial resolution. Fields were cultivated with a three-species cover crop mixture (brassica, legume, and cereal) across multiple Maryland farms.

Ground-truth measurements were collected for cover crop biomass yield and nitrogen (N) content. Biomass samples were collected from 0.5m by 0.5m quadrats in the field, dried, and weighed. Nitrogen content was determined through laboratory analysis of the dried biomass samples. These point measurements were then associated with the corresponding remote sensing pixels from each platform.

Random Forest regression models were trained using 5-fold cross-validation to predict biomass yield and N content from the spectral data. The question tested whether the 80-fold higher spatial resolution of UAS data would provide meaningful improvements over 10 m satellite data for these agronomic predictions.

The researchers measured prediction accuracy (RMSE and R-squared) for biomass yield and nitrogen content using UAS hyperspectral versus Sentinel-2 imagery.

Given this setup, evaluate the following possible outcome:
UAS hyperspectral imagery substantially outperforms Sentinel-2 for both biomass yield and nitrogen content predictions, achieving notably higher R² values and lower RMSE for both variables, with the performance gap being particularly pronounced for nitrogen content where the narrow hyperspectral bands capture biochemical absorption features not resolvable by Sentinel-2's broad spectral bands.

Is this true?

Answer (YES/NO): YES